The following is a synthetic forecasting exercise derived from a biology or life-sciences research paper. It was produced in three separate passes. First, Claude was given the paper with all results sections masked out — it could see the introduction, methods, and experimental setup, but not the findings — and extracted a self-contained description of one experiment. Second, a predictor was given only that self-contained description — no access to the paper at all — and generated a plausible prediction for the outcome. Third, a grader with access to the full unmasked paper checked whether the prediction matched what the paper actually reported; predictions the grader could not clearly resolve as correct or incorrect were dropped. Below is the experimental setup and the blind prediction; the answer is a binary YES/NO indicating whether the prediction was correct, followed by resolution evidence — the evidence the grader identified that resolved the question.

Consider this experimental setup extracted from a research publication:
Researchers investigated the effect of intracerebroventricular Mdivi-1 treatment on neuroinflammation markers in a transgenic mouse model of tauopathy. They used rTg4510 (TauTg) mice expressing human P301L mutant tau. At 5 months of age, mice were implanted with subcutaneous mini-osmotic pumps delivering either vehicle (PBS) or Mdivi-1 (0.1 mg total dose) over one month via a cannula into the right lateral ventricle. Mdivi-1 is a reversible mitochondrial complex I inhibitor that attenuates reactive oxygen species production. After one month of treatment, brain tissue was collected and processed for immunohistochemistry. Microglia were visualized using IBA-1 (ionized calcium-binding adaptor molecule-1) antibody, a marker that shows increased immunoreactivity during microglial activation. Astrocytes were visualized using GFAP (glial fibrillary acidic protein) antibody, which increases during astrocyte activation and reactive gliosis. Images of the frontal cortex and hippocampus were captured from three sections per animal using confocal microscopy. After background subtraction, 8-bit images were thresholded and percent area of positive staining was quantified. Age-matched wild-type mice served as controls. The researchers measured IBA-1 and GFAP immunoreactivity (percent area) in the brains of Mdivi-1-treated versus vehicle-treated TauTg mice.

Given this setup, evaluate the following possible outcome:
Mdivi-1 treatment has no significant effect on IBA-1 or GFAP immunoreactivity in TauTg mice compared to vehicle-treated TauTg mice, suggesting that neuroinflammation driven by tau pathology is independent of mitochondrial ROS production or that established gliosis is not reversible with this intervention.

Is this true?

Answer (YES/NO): YES